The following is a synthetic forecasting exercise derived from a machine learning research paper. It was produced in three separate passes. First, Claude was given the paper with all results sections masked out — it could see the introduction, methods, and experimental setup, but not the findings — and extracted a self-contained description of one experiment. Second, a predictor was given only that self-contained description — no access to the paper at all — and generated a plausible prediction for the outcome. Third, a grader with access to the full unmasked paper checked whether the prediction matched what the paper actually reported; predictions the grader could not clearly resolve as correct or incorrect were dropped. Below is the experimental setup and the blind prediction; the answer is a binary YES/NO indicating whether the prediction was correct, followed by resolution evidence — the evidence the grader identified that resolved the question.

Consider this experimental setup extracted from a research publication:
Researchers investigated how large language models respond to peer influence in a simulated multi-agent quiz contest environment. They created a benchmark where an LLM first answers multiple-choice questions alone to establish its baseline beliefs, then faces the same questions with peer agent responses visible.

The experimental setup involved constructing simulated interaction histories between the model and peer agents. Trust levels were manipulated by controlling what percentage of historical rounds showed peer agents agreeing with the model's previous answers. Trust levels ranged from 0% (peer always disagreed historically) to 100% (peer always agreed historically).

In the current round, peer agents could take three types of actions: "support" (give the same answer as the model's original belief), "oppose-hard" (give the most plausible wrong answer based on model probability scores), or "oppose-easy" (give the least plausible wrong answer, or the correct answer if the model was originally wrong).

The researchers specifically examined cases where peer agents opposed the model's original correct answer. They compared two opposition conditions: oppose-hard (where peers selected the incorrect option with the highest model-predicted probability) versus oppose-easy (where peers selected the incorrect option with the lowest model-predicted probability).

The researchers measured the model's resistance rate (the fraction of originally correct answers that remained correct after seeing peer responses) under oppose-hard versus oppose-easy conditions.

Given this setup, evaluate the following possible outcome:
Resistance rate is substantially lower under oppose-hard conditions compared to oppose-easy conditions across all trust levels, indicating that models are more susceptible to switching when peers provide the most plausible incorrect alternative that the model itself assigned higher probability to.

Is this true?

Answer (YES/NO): NO